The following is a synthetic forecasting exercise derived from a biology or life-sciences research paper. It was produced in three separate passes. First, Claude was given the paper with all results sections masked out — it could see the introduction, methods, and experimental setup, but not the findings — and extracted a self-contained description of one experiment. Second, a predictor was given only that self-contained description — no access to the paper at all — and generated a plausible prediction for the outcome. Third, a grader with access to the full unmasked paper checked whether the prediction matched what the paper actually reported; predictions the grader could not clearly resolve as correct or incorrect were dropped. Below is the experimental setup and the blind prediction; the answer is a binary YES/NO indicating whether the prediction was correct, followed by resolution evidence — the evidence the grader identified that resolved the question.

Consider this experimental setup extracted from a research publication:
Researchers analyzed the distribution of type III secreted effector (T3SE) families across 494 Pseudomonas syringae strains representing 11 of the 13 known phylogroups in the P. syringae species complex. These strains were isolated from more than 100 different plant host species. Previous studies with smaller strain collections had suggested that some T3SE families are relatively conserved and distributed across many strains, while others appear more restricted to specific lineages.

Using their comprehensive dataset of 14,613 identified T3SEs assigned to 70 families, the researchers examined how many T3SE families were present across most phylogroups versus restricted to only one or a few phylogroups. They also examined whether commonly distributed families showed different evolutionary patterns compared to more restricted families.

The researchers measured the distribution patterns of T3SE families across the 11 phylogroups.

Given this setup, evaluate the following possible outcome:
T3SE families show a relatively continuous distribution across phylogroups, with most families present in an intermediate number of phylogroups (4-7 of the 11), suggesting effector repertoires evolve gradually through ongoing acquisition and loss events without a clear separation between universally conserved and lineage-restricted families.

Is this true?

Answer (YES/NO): NO